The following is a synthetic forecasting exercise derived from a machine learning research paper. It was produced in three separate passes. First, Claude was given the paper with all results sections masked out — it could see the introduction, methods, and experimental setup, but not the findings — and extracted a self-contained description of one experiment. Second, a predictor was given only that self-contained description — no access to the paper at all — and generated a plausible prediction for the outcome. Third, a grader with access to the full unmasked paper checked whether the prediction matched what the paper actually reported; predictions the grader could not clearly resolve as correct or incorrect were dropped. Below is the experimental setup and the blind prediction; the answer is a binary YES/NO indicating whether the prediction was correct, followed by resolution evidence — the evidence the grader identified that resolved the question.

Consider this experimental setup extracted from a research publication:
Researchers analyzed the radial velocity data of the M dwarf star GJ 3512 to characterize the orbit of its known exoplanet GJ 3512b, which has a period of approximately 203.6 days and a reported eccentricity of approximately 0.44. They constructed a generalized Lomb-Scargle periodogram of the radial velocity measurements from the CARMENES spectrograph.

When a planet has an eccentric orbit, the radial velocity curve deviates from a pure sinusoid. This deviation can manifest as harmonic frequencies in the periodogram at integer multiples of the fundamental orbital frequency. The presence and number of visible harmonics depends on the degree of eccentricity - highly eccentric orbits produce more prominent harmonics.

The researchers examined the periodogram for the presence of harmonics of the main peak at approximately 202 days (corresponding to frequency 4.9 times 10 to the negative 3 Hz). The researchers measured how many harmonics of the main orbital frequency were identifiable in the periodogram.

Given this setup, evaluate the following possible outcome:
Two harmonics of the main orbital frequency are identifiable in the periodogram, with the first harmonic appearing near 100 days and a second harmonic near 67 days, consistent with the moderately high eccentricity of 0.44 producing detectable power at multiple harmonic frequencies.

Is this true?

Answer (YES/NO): NO